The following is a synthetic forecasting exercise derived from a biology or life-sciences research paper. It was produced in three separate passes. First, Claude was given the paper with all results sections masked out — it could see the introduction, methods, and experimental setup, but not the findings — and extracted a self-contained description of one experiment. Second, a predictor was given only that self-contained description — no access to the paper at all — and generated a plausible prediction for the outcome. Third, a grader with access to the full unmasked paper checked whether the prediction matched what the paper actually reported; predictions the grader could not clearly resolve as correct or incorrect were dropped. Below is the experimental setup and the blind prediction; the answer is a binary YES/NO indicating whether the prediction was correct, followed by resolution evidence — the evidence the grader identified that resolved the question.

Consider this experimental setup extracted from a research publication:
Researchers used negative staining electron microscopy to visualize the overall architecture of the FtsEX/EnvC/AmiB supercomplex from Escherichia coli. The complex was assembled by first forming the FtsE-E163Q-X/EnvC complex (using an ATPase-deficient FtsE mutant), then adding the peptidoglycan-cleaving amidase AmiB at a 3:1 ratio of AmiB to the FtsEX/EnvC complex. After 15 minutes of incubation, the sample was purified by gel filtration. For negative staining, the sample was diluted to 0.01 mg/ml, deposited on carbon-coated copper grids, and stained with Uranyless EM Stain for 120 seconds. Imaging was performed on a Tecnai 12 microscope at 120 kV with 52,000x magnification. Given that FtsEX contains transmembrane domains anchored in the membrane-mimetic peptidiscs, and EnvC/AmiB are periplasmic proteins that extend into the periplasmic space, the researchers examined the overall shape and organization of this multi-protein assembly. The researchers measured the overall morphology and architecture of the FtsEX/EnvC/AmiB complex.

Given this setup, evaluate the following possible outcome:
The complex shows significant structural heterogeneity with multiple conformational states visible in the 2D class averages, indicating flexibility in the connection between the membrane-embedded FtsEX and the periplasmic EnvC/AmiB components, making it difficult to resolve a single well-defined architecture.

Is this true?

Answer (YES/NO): NO